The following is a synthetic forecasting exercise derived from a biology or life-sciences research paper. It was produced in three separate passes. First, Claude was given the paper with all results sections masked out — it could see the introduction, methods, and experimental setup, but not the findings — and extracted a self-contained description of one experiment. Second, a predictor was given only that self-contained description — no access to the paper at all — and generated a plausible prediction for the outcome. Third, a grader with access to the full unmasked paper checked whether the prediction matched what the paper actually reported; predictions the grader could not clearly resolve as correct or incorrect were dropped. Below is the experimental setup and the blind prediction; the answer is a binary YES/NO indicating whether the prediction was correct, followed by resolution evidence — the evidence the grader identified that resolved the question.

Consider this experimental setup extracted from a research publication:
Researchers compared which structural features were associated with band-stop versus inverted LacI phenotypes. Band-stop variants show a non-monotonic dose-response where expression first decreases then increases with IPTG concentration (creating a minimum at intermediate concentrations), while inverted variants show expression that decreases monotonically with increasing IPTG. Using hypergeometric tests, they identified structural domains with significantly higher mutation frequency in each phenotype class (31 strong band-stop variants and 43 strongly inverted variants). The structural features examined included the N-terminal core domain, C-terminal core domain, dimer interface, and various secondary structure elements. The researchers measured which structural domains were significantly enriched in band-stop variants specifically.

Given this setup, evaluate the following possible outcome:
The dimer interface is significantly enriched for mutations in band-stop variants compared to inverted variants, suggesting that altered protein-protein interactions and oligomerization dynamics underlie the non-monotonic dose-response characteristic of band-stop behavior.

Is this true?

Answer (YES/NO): NO